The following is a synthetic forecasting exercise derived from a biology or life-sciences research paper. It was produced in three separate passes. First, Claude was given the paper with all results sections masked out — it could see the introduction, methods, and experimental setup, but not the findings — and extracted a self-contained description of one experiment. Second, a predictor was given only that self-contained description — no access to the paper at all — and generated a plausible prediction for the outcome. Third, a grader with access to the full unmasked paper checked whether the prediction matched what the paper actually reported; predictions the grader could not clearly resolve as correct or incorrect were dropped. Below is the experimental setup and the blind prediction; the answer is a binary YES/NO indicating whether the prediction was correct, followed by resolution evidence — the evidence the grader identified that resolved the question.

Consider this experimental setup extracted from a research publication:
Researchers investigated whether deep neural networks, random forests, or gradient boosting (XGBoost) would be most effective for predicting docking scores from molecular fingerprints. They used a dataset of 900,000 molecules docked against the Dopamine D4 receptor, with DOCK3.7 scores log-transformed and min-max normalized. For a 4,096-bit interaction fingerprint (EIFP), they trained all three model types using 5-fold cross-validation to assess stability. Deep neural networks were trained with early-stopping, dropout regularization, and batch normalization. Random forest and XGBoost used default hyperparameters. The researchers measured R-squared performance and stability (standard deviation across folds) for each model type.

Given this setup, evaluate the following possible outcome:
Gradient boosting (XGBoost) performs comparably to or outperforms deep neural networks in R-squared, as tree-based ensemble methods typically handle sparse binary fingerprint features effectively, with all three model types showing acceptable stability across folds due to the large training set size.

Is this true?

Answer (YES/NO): NO